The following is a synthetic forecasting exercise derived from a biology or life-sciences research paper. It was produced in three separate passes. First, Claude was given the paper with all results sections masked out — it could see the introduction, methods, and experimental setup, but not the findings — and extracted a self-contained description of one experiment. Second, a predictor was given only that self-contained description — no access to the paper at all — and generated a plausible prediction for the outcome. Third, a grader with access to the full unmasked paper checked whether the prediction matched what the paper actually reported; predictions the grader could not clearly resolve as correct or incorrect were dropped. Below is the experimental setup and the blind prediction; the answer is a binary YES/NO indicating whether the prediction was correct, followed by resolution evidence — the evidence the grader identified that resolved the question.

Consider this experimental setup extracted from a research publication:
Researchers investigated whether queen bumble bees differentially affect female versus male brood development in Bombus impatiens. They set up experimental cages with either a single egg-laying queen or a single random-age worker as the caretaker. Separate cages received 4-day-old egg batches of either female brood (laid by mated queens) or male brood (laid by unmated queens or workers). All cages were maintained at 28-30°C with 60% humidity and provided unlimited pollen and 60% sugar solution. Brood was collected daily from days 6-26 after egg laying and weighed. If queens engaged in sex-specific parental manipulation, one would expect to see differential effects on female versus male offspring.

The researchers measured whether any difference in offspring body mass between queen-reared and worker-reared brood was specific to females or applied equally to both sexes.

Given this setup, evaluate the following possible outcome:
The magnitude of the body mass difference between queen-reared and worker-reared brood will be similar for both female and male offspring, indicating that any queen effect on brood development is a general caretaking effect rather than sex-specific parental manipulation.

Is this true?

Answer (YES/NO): NO